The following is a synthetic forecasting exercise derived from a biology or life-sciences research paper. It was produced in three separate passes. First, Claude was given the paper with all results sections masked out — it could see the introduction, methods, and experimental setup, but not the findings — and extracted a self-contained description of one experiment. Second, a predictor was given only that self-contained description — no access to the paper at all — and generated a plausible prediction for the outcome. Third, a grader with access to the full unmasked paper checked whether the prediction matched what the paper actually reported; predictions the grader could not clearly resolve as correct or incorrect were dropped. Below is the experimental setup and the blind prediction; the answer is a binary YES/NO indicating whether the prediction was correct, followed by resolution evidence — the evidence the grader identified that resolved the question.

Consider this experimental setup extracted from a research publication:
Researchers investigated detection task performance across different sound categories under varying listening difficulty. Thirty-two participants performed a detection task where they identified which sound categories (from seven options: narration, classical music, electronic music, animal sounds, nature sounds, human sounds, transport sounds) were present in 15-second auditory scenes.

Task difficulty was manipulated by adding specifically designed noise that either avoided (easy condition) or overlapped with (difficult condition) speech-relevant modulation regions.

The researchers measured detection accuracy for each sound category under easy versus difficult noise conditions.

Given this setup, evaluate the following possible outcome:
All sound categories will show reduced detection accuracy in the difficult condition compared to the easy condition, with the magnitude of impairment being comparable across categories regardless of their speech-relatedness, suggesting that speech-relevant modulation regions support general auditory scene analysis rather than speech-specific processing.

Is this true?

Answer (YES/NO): NO